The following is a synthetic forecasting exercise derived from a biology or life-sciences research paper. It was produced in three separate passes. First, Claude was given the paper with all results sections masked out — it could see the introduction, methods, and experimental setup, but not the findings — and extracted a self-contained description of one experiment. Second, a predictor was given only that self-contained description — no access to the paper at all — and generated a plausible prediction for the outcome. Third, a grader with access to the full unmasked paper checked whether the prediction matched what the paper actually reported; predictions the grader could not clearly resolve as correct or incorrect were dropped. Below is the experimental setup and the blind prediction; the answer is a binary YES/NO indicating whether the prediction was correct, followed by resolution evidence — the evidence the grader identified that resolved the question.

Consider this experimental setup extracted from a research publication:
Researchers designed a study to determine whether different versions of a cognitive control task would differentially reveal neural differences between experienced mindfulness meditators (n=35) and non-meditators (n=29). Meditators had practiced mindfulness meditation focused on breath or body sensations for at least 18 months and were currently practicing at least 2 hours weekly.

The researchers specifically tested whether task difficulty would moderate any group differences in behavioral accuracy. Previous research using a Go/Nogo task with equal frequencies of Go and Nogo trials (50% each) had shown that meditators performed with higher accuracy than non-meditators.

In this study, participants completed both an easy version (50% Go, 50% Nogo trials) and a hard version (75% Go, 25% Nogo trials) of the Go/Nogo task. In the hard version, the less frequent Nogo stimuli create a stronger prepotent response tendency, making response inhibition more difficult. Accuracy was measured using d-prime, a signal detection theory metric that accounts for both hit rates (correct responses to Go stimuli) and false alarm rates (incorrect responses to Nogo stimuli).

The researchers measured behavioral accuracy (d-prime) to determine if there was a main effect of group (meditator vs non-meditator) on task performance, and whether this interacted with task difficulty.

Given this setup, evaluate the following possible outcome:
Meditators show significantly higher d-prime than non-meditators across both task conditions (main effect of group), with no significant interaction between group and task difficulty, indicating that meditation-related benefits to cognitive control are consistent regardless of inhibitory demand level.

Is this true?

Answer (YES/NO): NO